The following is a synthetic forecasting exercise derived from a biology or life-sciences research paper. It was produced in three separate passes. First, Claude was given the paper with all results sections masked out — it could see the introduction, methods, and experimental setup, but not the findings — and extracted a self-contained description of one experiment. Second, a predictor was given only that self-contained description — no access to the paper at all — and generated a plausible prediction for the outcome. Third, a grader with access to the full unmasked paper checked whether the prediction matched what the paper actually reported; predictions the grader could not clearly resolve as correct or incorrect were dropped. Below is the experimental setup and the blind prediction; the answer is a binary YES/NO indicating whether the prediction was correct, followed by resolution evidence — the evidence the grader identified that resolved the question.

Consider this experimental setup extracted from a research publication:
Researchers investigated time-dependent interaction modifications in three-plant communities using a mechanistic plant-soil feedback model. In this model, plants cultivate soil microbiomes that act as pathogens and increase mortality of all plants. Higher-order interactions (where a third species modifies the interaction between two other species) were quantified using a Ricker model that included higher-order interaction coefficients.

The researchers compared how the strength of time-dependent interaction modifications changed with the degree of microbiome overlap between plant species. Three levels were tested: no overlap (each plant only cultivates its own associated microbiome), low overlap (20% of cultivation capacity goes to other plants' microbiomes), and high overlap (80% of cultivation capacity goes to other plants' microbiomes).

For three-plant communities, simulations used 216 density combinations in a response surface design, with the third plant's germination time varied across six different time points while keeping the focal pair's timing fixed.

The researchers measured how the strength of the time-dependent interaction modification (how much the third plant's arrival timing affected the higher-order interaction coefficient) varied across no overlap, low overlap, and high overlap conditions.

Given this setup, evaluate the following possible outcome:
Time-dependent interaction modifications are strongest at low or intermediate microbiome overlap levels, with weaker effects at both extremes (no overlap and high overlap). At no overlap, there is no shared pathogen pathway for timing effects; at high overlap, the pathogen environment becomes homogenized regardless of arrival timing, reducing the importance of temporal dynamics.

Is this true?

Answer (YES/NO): NO